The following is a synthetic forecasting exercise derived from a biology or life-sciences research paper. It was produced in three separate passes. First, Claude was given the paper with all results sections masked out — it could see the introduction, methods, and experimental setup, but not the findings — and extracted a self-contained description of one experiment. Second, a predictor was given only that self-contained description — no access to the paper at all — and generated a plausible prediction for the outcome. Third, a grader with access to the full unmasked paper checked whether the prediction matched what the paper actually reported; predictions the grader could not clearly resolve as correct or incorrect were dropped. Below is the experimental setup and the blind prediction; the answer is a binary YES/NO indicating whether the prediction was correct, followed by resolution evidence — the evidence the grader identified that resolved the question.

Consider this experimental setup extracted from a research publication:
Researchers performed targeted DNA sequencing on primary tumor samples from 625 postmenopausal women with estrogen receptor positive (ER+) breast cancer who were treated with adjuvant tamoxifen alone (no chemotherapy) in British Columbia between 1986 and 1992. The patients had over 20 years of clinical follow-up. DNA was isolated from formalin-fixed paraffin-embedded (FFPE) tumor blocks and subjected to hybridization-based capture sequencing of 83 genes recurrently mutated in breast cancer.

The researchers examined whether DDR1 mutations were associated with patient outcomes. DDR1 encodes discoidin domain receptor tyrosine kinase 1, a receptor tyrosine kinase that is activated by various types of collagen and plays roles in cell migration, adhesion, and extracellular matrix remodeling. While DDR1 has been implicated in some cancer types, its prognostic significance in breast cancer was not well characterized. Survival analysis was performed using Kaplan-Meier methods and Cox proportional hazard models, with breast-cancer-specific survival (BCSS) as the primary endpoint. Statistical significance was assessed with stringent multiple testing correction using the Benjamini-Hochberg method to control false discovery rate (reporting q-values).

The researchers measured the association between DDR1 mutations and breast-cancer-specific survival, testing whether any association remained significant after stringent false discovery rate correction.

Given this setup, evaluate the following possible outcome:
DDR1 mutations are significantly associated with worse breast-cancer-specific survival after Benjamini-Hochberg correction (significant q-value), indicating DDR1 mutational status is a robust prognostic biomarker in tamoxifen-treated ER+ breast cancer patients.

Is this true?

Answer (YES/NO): YES